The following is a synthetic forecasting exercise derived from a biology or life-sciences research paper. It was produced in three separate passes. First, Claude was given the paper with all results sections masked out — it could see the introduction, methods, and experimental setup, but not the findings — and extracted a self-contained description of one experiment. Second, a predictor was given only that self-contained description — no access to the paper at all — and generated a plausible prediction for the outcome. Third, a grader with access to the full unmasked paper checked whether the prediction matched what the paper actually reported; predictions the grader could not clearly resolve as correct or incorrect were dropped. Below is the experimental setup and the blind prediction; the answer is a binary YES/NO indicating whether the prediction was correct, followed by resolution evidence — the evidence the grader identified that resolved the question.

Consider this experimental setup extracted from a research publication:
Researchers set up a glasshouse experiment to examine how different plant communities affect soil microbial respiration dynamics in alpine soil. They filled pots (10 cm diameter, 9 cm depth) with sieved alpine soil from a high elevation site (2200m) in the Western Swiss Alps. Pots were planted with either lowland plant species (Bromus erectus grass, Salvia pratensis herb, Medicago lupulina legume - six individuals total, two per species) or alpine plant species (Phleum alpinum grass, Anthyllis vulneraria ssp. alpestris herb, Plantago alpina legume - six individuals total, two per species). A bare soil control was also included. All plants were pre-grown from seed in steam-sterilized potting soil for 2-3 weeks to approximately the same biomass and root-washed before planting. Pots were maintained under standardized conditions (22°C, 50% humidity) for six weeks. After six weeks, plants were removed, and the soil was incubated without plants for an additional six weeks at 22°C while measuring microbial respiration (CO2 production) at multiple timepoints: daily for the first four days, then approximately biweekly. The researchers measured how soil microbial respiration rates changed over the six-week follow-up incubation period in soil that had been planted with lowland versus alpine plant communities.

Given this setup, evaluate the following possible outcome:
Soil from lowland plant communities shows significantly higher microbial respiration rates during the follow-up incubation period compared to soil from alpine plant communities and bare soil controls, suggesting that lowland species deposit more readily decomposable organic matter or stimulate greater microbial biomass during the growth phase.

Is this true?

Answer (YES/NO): NO